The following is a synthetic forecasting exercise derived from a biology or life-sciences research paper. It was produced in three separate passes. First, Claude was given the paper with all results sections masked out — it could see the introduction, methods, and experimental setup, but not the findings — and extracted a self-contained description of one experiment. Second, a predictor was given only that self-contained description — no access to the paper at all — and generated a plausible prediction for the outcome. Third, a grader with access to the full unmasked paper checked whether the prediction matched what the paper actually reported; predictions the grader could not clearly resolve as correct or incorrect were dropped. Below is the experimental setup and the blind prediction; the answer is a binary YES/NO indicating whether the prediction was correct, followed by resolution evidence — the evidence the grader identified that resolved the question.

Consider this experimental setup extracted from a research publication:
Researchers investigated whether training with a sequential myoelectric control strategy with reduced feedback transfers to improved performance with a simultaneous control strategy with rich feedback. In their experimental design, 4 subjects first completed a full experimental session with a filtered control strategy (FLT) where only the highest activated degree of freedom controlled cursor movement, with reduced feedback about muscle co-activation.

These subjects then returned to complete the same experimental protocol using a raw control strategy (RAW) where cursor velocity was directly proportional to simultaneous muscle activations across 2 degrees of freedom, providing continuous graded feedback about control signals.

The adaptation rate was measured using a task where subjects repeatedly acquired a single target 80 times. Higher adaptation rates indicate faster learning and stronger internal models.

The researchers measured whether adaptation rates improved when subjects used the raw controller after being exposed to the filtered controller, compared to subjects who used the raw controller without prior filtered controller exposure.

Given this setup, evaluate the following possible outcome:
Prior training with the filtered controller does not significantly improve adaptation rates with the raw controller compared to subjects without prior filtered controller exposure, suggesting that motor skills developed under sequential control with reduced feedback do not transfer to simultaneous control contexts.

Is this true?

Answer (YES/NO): YES